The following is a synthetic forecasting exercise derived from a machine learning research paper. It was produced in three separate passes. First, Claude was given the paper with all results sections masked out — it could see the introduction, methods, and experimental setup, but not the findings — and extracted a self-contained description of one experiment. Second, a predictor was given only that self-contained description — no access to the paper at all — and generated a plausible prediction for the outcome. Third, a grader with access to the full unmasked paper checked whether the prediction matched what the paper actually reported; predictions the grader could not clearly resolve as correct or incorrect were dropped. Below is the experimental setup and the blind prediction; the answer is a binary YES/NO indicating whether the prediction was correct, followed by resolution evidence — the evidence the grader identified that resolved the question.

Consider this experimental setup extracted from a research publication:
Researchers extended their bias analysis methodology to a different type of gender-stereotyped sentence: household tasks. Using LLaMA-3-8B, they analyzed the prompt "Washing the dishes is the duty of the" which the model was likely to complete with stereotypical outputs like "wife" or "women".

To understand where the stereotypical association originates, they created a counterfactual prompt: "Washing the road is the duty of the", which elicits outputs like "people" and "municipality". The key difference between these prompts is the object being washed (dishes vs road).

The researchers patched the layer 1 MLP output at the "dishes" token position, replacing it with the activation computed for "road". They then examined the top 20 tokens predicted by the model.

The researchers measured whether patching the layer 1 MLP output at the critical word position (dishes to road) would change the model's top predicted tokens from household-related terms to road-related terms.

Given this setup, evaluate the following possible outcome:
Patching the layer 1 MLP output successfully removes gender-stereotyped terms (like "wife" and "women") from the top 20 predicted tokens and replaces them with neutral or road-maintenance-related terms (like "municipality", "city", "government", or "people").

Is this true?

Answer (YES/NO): YES